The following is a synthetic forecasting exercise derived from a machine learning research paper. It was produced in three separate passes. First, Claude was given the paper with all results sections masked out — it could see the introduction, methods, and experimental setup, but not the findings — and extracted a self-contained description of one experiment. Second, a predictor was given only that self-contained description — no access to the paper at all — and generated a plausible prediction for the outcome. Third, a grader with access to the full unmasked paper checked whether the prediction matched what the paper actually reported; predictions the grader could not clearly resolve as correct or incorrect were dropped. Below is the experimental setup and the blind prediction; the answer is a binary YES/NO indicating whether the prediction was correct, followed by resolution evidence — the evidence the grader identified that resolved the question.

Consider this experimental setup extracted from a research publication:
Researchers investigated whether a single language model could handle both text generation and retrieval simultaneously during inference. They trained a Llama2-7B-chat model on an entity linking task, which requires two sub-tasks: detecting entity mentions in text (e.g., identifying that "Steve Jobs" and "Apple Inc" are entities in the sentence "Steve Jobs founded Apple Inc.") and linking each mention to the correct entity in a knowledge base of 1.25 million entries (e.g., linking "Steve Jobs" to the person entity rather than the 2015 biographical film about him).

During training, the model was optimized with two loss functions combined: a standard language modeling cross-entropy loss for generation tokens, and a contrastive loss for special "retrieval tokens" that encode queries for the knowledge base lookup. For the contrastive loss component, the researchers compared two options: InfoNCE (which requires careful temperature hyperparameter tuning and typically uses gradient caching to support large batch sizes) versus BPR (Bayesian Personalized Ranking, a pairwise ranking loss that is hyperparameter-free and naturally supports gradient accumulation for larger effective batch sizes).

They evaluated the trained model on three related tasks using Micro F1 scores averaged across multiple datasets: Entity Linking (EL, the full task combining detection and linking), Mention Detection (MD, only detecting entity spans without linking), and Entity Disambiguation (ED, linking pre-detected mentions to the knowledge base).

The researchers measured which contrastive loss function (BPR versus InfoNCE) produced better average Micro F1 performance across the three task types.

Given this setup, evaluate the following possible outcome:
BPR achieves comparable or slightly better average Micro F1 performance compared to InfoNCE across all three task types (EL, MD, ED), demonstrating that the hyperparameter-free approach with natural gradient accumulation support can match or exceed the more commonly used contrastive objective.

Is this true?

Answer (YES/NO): YES